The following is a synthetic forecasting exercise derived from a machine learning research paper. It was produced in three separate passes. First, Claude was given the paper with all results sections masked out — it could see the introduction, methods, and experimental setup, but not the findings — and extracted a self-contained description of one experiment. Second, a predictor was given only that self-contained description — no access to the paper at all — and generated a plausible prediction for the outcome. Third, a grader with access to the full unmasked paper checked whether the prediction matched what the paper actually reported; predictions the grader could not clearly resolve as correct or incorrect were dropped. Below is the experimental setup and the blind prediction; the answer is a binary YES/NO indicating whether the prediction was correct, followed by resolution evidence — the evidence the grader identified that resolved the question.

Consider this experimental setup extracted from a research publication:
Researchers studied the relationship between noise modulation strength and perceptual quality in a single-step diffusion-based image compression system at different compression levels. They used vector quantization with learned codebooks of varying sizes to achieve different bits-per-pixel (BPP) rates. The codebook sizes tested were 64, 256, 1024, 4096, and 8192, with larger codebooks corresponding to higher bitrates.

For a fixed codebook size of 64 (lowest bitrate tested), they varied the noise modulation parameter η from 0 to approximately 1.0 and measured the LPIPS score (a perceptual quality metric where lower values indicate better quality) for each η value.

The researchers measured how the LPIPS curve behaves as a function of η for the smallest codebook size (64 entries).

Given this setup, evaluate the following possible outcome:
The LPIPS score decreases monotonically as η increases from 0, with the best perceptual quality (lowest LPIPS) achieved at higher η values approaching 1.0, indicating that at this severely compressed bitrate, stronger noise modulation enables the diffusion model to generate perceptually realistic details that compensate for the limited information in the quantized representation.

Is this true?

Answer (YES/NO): NO